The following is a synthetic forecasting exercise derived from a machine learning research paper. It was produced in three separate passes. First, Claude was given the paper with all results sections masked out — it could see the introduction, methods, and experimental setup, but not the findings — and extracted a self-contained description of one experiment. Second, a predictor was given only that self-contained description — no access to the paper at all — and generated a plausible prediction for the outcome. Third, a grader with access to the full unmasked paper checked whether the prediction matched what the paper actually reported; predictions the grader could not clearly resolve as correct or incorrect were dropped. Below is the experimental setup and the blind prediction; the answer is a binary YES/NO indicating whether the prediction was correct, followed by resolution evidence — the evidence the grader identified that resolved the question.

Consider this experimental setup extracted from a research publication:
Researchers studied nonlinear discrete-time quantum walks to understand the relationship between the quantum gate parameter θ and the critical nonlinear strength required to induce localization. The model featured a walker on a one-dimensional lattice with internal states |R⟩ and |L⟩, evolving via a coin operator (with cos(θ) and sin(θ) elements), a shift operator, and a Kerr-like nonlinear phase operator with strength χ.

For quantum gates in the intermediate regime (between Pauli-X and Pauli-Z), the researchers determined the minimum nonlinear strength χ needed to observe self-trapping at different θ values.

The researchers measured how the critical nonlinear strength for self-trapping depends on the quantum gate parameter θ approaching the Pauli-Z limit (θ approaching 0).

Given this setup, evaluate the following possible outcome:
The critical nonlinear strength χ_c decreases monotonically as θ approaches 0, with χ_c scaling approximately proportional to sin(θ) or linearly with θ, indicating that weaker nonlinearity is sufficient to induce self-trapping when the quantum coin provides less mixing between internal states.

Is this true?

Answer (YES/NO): NO